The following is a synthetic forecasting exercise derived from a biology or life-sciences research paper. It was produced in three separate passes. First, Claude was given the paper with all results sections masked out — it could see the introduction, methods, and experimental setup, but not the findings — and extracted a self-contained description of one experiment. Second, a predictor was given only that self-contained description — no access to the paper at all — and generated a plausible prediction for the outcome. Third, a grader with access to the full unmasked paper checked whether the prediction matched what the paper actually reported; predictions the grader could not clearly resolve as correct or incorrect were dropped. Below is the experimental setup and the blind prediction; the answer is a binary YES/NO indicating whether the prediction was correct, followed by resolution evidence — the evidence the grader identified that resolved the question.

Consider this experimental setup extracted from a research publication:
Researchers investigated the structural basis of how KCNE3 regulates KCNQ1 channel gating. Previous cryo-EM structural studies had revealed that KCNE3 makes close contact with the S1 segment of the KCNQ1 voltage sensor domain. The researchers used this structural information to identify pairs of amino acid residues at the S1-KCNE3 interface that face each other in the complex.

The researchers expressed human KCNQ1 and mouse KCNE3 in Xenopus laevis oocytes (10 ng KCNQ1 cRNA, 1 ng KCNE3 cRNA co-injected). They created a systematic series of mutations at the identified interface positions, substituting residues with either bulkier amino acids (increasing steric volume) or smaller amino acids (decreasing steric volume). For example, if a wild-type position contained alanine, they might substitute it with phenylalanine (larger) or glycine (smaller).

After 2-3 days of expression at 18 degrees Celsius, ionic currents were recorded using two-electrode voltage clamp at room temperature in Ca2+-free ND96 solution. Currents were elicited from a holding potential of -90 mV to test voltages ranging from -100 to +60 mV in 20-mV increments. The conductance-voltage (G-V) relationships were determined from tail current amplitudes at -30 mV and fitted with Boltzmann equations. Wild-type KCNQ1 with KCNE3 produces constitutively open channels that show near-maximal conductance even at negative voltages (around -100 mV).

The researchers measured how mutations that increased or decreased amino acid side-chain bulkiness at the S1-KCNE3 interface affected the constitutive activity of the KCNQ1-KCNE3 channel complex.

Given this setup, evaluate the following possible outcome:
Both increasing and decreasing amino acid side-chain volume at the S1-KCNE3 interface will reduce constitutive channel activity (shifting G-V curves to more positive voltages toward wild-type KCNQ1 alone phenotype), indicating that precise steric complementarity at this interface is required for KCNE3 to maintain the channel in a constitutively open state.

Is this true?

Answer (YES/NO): YES